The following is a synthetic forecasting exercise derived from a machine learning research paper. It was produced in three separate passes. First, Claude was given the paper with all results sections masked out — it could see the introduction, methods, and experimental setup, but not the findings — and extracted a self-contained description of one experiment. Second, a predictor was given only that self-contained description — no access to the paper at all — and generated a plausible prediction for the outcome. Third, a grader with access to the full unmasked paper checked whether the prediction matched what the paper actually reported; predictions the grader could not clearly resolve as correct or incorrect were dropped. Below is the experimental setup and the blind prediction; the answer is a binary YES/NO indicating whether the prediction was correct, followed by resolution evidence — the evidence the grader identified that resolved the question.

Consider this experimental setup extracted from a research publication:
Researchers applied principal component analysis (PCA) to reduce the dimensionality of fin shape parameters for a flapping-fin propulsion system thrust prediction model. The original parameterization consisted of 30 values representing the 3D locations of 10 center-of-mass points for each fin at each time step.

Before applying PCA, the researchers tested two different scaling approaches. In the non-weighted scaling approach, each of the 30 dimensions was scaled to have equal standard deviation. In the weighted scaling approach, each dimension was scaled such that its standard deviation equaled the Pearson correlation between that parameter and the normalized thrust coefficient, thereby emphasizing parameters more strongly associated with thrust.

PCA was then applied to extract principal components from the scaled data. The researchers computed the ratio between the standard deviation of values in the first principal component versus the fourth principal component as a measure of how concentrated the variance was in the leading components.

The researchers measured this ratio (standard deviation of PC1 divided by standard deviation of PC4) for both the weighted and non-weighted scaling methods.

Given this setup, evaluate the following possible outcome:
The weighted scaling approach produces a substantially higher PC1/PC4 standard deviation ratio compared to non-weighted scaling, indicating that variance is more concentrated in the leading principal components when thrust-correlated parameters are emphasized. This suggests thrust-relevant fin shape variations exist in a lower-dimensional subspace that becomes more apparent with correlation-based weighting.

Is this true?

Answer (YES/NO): NO